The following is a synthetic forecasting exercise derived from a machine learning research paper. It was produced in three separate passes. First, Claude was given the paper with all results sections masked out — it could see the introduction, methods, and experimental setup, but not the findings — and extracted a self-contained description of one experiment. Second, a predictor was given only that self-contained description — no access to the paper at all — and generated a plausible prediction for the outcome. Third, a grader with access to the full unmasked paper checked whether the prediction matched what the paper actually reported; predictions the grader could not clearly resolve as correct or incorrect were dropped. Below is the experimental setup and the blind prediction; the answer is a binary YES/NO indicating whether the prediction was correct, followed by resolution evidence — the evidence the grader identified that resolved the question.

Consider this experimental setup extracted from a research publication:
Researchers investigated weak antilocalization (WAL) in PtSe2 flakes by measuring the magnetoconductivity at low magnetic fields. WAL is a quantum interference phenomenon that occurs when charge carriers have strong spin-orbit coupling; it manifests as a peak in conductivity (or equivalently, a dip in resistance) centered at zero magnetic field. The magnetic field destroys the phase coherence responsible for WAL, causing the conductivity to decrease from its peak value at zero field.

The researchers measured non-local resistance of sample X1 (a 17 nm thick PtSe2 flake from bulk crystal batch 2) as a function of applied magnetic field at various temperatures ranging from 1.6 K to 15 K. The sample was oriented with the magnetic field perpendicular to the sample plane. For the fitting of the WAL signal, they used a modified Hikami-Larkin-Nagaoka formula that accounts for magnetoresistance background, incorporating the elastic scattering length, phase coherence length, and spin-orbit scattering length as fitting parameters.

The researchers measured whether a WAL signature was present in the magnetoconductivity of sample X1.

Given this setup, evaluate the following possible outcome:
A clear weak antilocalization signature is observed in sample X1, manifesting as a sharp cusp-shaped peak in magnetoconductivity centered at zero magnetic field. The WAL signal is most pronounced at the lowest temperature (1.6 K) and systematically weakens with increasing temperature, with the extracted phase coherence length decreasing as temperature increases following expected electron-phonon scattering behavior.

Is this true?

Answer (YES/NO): NO